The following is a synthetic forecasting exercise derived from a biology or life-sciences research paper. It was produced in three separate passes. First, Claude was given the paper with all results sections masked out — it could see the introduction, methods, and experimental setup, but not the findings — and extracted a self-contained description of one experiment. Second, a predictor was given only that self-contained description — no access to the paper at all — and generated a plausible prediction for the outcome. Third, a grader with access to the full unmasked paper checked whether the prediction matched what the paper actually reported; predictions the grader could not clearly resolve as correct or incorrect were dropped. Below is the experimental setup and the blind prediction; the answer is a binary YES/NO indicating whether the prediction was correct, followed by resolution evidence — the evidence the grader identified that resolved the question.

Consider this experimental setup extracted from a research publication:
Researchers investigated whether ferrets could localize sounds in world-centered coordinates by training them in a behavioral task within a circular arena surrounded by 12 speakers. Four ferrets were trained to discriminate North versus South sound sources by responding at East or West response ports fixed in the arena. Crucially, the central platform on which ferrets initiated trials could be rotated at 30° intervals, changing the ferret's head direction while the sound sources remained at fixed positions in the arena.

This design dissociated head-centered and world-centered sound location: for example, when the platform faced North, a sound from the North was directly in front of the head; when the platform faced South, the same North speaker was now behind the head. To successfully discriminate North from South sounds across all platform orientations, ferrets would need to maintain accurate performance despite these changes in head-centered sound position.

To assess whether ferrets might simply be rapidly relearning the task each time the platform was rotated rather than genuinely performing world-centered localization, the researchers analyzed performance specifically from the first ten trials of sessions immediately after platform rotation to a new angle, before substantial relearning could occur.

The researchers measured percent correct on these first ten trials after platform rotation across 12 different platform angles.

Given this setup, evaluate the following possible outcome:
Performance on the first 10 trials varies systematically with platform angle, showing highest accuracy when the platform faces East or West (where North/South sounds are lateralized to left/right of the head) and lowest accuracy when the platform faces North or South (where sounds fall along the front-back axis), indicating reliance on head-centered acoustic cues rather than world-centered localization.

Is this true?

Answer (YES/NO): NO